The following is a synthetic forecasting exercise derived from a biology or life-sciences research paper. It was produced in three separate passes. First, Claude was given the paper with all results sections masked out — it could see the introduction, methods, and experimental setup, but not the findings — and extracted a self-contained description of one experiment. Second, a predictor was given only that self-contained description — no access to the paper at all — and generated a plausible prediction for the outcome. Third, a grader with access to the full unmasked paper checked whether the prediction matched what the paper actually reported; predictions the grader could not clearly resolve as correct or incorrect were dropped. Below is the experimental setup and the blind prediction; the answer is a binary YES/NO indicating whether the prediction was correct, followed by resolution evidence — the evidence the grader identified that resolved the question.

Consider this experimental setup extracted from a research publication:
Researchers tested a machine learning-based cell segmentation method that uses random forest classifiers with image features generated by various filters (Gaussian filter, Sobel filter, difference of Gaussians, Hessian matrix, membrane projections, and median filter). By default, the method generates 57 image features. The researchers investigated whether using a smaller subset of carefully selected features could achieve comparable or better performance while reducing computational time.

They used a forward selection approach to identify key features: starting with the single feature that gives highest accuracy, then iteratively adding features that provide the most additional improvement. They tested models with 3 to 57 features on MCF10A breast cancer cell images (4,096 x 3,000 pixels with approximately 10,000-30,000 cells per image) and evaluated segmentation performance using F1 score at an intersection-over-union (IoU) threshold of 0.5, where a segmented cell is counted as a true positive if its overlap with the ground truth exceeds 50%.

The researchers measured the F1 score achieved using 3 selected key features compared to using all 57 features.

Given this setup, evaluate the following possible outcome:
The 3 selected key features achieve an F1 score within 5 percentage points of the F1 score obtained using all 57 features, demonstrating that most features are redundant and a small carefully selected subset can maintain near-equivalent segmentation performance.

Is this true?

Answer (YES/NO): YES